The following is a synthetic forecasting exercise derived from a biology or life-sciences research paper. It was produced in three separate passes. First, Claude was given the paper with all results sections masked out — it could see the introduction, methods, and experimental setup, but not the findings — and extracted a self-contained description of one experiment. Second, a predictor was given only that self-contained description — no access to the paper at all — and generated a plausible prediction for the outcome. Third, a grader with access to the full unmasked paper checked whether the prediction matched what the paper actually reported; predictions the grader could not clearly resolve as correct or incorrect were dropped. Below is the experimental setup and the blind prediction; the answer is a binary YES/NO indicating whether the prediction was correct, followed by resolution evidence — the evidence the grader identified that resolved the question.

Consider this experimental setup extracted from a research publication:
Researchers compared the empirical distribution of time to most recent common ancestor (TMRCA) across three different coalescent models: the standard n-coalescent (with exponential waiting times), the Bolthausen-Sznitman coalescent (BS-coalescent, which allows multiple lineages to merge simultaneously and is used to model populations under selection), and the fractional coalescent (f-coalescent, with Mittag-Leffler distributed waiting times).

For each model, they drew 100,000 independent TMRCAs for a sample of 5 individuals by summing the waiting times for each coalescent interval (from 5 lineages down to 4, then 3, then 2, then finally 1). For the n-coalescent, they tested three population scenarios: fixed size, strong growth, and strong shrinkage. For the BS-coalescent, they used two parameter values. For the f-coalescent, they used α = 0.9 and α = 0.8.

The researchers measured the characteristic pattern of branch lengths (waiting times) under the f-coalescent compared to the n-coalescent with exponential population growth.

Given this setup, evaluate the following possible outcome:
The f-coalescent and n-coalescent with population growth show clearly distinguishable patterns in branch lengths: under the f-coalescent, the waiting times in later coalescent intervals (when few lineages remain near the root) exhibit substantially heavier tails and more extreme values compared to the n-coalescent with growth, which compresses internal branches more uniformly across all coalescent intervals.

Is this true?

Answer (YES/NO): NO